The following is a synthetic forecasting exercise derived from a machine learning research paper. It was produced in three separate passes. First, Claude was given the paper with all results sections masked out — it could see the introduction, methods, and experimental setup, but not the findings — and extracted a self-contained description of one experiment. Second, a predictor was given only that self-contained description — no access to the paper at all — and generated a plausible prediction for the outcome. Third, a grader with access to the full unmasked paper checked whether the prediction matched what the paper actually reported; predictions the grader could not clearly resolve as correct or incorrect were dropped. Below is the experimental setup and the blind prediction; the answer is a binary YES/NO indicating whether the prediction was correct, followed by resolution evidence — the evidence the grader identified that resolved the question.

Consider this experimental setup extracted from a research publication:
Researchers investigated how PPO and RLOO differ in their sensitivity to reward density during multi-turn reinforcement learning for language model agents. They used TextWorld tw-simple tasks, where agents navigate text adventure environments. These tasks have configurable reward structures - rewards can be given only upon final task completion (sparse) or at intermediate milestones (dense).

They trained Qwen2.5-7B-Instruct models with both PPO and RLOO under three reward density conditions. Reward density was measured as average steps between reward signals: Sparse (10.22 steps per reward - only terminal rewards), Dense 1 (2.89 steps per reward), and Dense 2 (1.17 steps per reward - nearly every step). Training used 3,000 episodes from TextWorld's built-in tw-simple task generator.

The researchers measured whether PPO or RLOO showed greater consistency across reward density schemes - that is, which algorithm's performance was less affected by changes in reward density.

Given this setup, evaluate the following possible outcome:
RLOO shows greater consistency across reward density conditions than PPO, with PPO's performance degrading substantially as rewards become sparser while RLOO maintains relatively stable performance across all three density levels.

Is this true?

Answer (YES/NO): NO